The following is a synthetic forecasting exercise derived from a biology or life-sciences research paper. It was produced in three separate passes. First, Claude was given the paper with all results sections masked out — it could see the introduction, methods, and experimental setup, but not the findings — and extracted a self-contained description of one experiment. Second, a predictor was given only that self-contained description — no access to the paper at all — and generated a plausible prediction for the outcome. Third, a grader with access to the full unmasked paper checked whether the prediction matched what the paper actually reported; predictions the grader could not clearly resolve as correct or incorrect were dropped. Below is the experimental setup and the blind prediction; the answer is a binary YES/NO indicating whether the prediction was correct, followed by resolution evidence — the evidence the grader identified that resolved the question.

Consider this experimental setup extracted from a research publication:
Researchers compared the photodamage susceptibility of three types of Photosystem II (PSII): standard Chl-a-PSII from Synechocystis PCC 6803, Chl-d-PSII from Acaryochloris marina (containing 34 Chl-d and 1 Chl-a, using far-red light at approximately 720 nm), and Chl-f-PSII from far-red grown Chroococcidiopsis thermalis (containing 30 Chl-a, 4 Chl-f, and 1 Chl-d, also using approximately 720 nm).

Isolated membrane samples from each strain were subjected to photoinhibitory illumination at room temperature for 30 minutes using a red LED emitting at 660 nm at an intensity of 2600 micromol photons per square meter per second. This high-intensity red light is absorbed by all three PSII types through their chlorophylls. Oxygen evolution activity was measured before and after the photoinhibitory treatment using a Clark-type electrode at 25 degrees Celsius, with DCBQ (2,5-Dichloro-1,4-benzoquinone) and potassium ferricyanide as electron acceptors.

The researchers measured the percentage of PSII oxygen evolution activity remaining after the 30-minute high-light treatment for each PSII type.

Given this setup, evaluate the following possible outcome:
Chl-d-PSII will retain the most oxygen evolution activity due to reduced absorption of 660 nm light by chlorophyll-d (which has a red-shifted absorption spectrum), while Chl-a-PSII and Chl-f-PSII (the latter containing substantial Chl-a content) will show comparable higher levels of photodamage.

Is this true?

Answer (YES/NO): NO